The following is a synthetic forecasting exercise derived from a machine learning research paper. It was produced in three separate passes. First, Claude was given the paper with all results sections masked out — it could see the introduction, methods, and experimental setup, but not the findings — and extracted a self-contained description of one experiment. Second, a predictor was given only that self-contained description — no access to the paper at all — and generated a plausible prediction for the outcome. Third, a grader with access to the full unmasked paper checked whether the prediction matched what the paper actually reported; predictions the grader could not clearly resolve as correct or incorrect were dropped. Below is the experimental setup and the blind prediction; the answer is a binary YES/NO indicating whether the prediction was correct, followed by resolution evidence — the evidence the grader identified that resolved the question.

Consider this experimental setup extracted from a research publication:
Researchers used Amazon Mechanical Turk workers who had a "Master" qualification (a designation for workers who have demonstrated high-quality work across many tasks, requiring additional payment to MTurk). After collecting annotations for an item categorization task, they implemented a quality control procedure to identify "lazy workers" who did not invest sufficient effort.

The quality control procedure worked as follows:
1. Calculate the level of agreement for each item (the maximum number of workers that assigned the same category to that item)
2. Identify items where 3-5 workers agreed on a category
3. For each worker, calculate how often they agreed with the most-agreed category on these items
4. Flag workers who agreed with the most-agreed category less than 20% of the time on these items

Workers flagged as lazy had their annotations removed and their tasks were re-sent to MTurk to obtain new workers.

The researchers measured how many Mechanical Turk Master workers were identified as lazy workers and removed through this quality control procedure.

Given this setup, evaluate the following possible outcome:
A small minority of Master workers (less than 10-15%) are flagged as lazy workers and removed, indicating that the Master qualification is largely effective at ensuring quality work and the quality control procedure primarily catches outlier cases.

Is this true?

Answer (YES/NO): YES